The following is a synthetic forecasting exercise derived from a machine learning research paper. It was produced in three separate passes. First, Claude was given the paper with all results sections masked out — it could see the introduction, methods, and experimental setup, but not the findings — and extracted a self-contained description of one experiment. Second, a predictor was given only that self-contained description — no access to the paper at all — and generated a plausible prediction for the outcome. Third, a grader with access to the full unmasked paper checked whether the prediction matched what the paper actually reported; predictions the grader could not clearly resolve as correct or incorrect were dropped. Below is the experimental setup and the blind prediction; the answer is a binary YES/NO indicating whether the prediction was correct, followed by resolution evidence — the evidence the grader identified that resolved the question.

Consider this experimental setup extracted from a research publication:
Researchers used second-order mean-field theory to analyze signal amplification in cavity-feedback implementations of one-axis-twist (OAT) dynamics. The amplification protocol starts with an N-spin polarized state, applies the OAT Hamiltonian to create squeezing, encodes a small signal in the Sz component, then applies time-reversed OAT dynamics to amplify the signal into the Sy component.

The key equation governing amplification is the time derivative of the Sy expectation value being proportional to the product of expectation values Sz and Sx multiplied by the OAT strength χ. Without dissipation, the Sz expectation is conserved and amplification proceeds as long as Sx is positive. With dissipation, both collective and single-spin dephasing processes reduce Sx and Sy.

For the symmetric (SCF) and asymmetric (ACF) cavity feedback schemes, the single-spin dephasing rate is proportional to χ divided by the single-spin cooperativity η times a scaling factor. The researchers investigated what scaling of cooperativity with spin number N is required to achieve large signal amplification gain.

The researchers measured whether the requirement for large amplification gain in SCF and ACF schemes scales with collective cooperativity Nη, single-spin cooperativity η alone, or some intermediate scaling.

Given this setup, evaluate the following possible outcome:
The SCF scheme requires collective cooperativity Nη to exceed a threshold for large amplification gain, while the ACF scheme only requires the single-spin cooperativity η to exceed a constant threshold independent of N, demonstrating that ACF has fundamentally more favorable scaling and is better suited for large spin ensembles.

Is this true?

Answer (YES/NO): NO